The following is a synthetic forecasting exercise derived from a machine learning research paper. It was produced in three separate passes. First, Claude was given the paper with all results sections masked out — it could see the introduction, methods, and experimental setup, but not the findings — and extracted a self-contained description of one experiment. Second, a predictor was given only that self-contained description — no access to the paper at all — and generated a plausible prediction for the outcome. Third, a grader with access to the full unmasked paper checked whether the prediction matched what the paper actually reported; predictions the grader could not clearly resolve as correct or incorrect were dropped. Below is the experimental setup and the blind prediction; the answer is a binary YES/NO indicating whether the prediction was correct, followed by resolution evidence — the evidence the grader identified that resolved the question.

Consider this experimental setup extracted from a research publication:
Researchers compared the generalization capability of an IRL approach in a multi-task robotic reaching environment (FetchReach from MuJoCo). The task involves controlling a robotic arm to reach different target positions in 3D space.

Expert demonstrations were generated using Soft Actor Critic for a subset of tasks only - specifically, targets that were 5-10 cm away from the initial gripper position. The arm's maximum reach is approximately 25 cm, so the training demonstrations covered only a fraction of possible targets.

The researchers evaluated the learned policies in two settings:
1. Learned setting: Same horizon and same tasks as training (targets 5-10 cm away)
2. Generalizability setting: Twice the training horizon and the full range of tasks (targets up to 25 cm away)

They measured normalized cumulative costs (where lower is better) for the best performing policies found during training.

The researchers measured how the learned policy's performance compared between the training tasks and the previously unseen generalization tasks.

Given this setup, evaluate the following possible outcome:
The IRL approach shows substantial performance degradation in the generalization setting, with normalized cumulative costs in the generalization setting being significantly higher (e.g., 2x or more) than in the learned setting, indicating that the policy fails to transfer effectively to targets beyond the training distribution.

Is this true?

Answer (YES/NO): NO